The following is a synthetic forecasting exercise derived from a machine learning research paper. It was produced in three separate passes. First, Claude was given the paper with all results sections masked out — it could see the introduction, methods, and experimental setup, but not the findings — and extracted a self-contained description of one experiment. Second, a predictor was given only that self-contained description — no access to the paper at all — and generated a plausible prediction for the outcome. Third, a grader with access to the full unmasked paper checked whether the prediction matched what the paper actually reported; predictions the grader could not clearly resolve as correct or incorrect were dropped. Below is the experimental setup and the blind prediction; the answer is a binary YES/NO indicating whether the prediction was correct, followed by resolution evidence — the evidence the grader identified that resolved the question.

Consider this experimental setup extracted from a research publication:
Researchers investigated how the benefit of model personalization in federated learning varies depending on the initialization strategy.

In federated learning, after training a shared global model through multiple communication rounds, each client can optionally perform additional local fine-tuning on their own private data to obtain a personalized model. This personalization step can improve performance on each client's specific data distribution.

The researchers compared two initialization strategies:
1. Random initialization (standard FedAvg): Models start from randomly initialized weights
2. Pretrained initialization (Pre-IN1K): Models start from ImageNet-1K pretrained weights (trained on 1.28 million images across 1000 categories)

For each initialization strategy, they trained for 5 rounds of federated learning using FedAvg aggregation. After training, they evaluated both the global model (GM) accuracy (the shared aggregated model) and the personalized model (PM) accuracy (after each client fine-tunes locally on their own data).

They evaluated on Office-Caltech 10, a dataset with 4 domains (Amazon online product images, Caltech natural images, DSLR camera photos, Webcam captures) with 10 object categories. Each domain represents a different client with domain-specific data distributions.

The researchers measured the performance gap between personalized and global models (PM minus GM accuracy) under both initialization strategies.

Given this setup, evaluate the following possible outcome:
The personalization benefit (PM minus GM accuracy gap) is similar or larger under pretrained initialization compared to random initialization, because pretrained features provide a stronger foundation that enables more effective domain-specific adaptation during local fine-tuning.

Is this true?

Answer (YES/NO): NO